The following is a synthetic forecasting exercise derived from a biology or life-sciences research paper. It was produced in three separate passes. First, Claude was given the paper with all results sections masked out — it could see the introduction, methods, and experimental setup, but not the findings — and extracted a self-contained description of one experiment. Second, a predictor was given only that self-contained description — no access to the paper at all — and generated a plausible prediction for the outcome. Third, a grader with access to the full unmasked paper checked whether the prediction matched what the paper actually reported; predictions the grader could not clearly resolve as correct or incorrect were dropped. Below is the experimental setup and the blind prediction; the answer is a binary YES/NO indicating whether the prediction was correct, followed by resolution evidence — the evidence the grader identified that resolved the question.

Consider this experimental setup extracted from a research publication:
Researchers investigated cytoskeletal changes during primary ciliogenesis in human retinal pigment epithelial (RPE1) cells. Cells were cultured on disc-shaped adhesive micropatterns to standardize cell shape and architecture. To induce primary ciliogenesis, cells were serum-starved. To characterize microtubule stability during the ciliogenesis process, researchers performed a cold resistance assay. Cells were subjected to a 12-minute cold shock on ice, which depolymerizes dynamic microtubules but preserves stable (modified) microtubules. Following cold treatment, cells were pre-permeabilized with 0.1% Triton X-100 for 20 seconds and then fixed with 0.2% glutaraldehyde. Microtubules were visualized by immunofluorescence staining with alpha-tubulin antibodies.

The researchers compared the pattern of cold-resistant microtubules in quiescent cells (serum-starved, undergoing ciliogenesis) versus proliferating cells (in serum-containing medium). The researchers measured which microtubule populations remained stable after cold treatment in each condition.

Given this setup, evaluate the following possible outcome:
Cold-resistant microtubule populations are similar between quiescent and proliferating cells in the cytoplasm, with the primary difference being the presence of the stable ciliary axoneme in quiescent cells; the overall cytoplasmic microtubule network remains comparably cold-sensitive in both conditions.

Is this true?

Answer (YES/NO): NO